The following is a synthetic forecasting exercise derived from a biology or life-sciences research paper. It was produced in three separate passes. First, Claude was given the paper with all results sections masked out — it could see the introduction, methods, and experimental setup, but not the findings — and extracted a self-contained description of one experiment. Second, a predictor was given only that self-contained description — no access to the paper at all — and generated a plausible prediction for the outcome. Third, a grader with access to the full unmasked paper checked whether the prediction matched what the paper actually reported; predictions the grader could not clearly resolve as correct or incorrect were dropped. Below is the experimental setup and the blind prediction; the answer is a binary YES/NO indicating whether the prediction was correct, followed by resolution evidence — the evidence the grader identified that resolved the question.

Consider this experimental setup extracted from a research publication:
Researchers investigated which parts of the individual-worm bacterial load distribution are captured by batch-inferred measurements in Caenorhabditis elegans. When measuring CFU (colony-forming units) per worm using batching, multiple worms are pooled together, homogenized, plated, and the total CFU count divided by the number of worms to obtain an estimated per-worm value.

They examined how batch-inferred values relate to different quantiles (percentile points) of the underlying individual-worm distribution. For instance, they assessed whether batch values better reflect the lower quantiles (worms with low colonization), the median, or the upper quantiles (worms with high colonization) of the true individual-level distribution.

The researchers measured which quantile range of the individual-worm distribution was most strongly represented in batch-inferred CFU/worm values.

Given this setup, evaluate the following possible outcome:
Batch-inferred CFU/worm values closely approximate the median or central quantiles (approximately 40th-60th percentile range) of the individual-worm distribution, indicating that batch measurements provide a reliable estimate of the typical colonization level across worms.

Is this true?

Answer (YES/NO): NO